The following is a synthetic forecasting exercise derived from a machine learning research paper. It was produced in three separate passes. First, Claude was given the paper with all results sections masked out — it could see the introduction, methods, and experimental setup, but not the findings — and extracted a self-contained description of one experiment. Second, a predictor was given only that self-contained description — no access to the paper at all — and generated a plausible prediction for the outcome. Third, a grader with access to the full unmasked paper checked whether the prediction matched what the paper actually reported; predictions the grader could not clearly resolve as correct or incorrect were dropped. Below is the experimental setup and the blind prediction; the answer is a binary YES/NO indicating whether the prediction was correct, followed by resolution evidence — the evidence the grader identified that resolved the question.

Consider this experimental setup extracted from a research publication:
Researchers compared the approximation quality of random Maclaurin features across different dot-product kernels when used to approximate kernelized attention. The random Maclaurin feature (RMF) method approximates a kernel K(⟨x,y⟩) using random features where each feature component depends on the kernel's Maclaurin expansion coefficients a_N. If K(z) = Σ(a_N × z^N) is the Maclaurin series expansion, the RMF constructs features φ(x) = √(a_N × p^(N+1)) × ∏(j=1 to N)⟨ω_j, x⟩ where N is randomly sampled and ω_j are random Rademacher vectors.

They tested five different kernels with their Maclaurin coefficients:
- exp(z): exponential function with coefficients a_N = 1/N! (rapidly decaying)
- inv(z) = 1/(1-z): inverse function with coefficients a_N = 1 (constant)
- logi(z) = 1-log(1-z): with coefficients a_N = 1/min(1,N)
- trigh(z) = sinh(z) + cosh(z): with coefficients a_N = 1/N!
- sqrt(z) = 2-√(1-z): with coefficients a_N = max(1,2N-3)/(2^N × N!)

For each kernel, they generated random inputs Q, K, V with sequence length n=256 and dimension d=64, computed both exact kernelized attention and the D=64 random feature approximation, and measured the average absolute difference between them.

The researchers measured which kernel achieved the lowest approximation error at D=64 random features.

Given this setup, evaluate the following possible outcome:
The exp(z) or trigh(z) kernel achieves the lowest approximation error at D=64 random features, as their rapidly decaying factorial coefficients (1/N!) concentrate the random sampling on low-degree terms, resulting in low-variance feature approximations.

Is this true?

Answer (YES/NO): NO